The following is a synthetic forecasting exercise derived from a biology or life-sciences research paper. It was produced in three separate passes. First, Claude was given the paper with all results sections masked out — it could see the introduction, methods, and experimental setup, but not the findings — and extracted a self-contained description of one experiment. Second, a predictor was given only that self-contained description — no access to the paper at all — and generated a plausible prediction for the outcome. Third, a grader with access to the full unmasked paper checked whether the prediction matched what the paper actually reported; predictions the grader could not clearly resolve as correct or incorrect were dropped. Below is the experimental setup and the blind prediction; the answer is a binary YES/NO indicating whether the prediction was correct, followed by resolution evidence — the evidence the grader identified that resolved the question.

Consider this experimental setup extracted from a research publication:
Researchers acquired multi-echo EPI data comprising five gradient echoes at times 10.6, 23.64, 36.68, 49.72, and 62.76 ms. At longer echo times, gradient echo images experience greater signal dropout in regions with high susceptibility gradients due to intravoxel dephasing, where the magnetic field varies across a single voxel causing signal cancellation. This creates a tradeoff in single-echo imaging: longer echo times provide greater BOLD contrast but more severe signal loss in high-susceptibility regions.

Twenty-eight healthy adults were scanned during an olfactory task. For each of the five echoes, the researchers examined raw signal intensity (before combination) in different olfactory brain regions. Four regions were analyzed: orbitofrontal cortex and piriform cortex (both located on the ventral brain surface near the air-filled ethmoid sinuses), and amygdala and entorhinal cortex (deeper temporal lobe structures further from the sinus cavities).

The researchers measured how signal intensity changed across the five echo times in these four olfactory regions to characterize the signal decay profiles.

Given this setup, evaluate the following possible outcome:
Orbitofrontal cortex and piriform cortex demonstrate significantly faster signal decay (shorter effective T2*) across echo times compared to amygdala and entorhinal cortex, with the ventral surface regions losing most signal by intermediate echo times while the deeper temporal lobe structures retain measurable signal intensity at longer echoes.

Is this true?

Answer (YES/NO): NO